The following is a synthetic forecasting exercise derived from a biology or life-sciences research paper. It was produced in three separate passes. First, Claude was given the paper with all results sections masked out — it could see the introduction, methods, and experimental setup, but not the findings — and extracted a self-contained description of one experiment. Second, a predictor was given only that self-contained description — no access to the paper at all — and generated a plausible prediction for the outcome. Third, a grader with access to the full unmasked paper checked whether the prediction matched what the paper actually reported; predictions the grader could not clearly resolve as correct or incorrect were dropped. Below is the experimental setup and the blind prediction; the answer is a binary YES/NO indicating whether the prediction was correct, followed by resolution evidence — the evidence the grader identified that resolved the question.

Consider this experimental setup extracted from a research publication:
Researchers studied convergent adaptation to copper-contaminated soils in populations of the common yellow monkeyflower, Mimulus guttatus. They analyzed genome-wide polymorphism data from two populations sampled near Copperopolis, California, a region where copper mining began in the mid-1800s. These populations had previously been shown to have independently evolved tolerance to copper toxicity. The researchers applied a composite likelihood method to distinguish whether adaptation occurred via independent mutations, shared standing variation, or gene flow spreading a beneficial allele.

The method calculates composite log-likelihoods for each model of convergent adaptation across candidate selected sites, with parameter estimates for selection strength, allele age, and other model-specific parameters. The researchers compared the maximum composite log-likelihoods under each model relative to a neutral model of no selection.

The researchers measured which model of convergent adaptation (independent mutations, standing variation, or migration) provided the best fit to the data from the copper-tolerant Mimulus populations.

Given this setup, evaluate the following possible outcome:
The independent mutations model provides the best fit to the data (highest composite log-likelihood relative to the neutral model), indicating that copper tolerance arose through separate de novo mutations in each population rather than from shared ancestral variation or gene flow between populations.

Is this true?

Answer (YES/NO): NO